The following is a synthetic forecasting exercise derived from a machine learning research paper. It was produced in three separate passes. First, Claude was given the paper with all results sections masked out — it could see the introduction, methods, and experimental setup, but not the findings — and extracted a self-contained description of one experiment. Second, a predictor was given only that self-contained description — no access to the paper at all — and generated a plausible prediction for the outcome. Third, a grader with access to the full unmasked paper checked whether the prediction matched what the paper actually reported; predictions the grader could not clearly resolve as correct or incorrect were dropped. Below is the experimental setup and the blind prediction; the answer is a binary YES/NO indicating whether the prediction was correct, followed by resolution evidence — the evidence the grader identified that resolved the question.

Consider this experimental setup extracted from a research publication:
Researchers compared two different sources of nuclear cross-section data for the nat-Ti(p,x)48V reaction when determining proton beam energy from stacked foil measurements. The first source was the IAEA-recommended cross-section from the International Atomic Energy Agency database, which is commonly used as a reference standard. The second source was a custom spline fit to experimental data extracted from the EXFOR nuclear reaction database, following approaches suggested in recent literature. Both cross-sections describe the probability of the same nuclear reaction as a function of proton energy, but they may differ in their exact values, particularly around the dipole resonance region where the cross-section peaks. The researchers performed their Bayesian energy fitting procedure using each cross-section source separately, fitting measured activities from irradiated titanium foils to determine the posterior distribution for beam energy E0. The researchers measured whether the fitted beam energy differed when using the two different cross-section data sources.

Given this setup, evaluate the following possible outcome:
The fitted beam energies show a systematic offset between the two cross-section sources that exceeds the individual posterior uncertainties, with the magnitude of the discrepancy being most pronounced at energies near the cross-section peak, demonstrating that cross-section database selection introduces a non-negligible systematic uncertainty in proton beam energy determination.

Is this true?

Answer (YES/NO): NO